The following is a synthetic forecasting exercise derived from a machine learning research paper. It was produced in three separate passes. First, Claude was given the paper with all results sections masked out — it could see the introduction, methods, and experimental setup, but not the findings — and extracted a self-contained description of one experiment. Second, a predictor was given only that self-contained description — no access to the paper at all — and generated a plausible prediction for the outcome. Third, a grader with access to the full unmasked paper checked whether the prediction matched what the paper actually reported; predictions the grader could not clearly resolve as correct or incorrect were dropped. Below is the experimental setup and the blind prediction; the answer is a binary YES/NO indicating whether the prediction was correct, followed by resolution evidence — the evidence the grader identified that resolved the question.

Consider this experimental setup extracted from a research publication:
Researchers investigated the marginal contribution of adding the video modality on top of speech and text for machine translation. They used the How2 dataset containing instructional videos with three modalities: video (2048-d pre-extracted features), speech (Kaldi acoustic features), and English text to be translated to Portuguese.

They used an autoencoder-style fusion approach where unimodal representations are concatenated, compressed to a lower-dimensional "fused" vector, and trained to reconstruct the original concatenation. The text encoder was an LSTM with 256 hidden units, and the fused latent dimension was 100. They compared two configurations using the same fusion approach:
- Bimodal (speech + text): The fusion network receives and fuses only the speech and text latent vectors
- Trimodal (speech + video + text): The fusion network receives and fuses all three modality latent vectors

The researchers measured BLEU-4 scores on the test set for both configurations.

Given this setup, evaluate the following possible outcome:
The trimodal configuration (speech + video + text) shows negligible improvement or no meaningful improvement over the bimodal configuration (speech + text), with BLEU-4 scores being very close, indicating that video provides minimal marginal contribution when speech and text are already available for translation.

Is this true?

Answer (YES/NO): NO